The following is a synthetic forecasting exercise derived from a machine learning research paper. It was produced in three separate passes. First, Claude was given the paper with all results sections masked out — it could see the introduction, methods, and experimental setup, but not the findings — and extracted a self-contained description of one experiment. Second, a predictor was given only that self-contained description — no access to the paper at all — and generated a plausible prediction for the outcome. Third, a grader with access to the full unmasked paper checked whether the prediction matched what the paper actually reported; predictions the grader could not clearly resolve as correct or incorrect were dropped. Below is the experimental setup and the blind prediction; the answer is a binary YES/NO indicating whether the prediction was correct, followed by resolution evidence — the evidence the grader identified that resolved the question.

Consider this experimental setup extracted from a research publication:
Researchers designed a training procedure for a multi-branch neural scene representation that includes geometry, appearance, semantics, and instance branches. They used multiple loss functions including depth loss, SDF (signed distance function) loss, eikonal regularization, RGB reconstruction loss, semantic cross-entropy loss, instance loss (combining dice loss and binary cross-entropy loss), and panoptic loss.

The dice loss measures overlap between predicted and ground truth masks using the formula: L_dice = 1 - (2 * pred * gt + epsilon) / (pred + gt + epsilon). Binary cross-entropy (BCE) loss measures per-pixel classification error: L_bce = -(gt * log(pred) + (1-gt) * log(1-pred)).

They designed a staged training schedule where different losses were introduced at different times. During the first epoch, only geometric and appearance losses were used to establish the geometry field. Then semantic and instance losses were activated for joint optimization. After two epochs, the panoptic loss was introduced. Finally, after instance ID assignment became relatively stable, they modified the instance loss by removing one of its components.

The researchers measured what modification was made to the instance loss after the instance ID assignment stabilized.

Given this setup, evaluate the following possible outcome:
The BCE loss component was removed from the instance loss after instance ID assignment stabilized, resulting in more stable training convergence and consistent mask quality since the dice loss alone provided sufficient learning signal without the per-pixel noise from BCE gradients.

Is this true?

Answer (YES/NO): NO